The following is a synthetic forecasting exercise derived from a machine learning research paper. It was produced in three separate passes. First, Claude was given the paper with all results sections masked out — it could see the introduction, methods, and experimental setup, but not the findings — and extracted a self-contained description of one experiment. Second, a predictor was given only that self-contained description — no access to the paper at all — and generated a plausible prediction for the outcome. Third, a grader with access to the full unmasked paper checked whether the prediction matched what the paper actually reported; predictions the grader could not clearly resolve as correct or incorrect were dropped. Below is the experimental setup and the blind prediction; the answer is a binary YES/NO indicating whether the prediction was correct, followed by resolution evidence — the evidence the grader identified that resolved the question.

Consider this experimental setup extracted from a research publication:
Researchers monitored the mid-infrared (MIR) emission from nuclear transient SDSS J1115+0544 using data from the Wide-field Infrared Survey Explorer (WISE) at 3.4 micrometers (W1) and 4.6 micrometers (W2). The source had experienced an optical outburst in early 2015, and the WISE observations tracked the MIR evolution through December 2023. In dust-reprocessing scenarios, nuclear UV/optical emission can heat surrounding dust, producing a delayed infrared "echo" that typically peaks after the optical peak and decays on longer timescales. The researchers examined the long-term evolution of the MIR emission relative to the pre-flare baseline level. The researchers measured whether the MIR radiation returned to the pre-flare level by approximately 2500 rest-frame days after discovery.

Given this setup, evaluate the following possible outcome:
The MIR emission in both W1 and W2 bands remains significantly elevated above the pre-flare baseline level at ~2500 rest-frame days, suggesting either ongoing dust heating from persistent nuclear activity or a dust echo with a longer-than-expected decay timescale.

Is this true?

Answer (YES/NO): NO